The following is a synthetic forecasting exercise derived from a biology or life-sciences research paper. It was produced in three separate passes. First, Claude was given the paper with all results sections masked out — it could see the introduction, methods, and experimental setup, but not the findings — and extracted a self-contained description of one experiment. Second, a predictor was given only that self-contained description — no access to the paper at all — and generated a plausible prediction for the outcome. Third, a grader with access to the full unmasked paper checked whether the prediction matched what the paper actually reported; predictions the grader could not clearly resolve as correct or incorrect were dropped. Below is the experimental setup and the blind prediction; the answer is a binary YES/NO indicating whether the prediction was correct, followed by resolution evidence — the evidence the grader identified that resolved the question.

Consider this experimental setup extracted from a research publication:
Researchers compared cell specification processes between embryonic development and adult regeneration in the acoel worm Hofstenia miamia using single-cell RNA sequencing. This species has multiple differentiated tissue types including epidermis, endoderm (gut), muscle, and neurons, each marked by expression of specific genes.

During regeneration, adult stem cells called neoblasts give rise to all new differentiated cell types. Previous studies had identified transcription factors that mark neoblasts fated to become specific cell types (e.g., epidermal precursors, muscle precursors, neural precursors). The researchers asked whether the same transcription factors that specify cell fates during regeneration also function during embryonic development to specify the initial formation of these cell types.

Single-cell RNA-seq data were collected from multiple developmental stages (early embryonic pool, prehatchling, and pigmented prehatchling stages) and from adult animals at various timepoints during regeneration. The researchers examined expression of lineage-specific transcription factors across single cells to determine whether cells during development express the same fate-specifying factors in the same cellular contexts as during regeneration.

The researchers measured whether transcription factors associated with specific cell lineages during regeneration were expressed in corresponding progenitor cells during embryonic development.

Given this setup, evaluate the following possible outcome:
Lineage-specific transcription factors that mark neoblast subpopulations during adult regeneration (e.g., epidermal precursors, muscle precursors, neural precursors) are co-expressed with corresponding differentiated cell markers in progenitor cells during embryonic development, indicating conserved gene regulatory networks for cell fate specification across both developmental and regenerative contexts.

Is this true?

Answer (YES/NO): YES